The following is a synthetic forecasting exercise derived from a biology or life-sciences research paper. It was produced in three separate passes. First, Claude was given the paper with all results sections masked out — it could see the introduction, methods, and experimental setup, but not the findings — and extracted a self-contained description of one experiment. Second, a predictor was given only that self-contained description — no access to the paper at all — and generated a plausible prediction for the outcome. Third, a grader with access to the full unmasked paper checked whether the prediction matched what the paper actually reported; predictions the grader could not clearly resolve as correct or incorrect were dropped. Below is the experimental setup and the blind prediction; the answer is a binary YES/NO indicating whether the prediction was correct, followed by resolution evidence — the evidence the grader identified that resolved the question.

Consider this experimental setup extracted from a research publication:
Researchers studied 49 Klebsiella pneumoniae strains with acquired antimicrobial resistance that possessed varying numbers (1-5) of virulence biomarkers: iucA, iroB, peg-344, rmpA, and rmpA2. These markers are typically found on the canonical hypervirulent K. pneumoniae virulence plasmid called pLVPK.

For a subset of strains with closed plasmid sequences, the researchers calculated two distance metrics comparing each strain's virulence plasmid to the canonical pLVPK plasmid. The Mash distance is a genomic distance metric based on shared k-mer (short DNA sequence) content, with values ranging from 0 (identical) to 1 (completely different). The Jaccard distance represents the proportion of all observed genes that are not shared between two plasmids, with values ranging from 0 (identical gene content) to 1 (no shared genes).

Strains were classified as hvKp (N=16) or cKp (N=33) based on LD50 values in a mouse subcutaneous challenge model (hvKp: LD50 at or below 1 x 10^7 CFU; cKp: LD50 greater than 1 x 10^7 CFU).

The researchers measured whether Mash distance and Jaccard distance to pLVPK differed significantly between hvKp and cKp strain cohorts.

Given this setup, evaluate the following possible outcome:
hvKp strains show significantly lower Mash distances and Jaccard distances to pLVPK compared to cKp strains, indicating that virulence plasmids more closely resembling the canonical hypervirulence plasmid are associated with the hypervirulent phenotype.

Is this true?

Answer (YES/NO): YES